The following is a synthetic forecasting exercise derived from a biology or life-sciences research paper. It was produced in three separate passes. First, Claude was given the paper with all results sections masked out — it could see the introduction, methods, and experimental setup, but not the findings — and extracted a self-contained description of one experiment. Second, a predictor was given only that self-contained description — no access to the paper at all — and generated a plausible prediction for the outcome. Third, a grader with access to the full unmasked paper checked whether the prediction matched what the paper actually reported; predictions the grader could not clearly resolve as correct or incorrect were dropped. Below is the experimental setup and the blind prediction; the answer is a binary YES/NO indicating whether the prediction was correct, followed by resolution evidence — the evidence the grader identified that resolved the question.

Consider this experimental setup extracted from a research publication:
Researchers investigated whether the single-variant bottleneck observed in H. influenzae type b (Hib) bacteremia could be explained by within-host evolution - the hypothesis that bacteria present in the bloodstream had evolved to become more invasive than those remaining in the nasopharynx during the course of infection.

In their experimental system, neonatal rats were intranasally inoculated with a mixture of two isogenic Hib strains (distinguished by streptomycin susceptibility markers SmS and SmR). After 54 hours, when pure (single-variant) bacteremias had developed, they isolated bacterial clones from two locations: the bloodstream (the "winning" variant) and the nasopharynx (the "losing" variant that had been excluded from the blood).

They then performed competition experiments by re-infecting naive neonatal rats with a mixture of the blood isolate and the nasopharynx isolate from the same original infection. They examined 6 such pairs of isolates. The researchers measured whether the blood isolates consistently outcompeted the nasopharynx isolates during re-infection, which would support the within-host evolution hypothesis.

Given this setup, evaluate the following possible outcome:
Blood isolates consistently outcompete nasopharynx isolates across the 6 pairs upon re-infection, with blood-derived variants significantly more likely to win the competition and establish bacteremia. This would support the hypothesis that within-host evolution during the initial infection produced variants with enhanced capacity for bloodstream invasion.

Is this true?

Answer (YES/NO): NO